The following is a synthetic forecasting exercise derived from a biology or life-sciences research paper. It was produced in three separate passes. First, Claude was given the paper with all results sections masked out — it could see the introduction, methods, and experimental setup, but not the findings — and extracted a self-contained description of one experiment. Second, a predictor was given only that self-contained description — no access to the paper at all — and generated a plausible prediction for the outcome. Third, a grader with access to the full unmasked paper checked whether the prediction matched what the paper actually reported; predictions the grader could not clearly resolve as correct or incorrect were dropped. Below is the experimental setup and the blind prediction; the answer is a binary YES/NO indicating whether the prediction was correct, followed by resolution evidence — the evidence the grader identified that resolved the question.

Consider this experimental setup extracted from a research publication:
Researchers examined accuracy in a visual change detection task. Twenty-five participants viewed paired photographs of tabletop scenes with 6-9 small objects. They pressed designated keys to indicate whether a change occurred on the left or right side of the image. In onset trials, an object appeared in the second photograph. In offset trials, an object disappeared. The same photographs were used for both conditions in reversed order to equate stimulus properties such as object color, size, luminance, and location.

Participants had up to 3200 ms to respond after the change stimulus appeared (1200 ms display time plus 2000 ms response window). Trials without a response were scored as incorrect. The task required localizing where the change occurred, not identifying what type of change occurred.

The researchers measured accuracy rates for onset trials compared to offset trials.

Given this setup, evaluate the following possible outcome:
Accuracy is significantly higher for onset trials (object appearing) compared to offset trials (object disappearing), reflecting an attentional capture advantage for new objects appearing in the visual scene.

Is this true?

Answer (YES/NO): NO